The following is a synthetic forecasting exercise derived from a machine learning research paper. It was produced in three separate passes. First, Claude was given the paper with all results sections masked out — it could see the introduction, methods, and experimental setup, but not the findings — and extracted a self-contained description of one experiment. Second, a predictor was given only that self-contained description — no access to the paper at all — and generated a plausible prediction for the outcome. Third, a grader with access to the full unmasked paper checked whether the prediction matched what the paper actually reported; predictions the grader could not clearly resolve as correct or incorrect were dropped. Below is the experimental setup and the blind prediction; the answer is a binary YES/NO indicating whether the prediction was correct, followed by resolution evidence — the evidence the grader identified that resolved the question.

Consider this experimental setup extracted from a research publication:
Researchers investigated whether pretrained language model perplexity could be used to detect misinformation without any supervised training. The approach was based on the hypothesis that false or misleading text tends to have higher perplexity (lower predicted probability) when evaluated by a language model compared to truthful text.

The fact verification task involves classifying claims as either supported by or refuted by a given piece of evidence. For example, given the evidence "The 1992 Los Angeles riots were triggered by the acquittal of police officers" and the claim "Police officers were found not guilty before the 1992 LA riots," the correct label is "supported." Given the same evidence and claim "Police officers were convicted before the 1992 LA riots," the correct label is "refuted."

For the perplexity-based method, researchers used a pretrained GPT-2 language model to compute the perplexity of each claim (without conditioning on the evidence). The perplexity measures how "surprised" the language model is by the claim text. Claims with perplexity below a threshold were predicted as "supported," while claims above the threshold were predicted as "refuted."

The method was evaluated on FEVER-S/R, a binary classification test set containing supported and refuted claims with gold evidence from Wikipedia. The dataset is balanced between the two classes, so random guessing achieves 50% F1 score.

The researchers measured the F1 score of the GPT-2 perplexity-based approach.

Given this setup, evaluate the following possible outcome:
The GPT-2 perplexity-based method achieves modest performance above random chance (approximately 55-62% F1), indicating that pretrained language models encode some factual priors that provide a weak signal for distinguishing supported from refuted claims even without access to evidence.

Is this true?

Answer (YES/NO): YES